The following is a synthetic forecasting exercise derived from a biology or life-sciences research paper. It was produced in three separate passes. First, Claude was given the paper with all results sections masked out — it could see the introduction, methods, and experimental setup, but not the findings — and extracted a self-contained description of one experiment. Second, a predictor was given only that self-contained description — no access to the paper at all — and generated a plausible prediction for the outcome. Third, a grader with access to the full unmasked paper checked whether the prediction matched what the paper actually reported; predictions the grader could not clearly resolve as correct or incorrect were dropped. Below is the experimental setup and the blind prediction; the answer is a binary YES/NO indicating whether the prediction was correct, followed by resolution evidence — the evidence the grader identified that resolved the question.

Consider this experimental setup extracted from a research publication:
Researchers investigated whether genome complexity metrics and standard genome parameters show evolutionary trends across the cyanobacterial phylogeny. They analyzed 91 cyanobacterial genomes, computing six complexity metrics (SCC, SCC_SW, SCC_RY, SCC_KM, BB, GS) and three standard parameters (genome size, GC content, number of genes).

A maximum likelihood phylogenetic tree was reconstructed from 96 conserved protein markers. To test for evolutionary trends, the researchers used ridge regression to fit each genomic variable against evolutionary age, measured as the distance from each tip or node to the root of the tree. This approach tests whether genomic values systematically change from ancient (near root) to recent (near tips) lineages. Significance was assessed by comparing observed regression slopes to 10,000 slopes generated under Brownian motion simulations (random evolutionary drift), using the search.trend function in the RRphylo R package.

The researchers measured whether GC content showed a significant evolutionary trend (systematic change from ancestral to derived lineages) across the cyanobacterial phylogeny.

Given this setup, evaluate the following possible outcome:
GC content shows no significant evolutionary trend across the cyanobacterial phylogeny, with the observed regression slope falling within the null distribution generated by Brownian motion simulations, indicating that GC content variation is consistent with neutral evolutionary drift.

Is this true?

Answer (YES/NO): YES